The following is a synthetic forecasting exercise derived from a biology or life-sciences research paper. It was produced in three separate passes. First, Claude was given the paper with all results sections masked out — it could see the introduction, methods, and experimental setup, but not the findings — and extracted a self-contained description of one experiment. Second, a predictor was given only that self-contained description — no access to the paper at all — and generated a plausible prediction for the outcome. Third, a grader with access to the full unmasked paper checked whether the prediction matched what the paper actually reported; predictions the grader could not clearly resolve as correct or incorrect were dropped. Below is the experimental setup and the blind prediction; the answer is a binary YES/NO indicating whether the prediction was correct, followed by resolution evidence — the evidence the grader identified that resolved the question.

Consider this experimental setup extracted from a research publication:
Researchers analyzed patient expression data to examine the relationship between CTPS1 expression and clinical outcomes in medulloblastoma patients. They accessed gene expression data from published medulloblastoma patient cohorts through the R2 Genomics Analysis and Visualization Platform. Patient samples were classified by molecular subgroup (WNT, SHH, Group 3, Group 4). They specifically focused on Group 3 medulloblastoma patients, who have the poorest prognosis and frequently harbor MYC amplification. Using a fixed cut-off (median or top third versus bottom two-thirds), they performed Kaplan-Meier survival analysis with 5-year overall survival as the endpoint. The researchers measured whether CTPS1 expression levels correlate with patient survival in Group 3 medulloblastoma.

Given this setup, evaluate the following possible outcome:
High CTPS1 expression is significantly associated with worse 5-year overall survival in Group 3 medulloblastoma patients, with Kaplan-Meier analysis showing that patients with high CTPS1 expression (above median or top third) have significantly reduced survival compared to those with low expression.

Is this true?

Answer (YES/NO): YES